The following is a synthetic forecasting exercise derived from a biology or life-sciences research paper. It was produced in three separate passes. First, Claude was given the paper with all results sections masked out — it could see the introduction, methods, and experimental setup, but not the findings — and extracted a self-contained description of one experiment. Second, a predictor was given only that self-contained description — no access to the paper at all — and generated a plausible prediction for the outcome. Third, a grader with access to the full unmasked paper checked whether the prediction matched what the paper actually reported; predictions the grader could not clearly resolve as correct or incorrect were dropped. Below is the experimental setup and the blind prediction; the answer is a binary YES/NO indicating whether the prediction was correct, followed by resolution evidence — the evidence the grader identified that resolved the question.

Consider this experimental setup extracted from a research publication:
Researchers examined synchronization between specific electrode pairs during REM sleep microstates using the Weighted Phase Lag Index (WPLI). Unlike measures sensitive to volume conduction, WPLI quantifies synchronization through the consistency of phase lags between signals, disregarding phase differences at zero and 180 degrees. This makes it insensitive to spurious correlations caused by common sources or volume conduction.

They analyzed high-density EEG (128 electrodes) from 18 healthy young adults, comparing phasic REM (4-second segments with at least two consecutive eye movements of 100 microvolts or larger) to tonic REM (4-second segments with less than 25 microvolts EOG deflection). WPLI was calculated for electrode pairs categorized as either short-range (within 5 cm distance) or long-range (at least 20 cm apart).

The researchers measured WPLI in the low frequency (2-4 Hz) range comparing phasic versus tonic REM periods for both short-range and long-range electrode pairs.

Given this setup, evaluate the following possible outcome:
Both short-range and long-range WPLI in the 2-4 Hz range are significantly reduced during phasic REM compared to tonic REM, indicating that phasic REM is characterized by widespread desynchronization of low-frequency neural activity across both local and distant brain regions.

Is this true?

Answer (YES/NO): NO